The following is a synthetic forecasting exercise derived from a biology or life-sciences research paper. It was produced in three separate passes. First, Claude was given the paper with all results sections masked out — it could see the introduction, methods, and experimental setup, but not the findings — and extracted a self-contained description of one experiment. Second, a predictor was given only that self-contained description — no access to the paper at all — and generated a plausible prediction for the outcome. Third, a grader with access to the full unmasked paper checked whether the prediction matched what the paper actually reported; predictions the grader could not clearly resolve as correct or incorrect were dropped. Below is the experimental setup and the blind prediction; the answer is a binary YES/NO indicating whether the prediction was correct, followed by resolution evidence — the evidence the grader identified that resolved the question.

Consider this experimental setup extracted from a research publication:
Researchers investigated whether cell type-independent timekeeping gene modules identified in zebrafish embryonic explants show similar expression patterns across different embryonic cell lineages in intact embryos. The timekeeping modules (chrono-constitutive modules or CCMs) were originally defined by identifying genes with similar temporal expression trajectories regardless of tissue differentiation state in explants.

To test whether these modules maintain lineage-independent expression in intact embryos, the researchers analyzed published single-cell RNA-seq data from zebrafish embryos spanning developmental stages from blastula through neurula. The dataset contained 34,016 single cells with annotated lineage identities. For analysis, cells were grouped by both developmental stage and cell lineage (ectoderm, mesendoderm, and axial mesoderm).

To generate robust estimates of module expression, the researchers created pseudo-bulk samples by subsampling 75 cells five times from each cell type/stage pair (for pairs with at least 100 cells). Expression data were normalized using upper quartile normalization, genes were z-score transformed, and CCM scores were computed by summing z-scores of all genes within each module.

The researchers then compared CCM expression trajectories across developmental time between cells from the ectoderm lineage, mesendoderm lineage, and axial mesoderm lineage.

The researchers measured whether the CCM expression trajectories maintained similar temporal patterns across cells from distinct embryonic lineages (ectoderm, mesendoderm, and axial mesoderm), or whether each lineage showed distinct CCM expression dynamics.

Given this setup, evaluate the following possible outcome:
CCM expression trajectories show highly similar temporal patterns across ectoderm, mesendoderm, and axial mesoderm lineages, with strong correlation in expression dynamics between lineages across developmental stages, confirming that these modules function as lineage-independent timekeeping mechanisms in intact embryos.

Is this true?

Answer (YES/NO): YES